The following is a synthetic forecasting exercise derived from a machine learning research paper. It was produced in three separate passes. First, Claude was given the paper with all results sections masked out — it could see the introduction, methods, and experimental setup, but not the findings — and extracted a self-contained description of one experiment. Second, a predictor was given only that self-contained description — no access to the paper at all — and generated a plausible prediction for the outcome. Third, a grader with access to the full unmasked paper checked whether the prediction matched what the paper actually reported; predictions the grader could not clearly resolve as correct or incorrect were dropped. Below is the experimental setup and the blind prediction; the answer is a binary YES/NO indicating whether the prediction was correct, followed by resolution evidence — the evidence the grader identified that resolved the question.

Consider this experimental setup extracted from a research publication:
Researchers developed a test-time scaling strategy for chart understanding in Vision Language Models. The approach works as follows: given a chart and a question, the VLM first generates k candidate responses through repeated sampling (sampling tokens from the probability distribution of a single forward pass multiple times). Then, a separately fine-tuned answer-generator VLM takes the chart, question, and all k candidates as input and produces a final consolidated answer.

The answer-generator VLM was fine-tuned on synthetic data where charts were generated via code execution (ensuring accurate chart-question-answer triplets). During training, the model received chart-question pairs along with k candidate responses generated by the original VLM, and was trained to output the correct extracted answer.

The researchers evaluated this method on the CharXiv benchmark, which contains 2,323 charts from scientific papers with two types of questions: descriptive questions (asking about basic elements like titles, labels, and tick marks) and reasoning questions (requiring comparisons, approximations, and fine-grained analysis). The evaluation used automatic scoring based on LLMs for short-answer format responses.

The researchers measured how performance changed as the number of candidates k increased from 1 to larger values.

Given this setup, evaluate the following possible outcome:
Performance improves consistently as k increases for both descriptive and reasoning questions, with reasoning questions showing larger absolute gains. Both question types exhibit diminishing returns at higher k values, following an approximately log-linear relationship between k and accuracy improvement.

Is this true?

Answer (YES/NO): NO